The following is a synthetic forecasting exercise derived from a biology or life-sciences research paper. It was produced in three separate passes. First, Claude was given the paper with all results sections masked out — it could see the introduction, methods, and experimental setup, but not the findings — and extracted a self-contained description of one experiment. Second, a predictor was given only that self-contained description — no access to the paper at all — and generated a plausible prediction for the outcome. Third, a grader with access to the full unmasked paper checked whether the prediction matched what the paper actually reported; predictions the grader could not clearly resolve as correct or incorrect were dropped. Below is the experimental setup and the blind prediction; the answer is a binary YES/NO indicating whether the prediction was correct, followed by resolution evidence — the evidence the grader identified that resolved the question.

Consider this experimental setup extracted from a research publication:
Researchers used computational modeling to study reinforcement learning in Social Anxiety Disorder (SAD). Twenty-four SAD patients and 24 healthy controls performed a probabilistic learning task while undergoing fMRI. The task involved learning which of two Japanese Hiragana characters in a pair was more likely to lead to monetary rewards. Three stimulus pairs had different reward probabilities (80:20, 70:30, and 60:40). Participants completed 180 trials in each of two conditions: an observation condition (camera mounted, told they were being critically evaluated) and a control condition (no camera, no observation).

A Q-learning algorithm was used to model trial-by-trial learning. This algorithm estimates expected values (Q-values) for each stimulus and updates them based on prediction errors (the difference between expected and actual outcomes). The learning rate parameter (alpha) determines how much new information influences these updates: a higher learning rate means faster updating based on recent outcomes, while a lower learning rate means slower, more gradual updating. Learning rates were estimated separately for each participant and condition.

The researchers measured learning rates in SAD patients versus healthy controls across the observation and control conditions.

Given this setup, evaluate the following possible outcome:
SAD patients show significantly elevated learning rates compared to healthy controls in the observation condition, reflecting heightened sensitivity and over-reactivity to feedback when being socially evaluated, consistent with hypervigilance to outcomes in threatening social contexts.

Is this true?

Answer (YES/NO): NO